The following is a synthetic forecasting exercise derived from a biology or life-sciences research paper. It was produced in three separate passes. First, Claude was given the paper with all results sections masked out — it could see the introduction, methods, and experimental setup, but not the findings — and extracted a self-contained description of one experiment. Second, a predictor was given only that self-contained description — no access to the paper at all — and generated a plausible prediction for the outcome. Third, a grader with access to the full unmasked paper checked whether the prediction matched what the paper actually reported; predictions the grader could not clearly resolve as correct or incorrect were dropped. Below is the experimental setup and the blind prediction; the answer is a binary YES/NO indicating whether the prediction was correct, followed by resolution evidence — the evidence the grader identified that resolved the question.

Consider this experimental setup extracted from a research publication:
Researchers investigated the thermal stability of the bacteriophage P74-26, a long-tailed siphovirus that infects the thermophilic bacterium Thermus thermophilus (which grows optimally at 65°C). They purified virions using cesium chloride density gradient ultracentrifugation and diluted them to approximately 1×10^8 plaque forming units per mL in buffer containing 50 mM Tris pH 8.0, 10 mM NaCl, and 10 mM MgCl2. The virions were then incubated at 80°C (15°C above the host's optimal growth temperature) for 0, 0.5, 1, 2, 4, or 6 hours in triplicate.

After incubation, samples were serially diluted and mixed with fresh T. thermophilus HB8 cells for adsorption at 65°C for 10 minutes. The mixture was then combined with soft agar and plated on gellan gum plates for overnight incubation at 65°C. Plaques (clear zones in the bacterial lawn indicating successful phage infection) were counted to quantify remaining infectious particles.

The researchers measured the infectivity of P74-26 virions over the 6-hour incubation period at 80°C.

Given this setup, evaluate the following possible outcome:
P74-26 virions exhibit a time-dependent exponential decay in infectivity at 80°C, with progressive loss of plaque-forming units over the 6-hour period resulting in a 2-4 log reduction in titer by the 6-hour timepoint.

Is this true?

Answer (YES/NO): YES